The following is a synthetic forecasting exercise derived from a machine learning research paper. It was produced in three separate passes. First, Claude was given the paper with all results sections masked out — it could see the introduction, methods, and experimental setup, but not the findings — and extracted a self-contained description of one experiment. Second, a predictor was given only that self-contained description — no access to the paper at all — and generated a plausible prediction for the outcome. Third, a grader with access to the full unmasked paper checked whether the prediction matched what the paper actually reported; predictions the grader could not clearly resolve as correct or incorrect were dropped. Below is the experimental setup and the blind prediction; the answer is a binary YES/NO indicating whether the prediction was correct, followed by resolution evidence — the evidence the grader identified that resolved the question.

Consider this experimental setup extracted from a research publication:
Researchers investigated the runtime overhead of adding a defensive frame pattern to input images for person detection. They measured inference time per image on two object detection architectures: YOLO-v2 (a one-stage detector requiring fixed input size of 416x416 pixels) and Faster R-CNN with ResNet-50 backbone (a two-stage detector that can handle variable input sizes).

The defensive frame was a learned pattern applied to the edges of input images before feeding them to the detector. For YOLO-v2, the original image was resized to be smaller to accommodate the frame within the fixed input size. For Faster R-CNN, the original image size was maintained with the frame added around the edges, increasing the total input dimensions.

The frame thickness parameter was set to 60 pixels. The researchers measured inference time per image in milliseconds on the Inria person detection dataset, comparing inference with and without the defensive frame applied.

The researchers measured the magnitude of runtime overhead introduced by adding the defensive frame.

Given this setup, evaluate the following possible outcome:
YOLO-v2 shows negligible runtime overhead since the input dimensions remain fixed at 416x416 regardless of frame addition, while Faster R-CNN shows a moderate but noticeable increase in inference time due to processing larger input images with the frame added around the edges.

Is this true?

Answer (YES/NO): NO